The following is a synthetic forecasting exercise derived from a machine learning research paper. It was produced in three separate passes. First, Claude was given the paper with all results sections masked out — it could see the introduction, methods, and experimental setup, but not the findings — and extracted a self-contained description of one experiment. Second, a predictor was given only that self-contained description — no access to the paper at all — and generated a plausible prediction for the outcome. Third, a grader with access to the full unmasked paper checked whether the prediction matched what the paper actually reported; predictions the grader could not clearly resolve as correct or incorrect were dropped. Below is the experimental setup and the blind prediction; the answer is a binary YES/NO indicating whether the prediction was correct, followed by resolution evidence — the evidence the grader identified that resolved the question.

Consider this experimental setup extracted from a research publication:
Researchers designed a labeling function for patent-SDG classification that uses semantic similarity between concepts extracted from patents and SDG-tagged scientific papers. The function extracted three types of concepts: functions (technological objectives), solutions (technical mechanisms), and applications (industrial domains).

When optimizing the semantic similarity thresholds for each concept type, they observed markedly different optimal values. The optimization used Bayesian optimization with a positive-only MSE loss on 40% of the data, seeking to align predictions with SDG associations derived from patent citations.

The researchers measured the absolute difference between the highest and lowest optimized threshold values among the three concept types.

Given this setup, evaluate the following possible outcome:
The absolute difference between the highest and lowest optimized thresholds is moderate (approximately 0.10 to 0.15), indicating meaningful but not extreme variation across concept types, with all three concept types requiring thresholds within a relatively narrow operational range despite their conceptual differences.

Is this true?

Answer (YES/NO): NO